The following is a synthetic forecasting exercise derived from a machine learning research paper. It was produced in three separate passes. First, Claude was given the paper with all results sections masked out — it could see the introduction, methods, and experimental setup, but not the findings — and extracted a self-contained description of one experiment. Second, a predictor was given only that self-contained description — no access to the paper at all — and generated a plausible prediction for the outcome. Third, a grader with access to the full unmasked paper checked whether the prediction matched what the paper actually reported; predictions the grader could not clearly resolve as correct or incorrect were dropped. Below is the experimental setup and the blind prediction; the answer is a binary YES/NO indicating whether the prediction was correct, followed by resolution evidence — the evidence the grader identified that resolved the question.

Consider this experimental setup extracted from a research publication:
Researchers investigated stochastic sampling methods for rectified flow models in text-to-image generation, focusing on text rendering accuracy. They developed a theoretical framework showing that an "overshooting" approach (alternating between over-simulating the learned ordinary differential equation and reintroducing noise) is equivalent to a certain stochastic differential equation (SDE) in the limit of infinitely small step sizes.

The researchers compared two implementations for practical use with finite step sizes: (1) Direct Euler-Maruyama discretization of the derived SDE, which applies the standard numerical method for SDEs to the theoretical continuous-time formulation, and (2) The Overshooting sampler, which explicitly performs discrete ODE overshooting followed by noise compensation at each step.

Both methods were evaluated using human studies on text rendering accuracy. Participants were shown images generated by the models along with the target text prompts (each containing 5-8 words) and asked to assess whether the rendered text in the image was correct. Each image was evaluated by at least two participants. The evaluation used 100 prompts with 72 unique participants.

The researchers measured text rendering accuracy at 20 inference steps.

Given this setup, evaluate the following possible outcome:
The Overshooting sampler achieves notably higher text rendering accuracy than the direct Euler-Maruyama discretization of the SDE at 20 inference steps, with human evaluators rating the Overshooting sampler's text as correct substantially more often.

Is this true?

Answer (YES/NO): YES